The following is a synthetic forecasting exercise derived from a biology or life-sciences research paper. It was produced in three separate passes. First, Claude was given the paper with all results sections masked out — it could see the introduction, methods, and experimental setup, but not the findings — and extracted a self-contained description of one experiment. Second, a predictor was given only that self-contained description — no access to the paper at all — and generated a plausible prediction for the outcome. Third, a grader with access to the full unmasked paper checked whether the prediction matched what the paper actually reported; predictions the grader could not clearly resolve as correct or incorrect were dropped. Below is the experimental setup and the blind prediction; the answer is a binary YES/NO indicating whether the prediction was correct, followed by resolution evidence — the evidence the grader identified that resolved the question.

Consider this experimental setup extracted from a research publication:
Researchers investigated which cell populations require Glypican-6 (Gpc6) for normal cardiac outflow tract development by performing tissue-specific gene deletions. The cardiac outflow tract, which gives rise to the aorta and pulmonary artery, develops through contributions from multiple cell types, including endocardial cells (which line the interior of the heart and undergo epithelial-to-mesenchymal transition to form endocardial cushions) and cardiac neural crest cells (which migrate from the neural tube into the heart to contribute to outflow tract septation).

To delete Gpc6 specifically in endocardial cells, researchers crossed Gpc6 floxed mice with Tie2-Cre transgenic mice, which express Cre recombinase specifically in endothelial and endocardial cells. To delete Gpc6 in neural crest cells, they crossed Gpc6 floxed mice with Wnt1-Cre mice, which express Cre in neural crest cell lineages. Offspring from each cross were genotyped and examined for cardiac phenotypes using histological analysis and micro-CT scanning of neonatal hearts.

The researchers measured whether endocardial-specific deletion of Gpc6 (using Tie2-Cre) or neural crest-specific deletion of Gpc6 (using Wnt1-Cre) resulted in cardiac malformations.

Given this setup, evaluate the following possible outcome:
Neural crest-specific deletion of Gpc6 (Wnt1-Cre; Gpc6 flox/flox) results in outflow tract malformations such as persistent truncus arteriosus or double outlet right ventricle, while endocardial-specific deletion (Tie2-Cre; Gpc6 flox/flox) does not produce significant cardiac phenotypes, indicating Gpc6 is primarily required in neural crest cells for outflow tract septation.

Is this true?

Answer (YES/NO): NO